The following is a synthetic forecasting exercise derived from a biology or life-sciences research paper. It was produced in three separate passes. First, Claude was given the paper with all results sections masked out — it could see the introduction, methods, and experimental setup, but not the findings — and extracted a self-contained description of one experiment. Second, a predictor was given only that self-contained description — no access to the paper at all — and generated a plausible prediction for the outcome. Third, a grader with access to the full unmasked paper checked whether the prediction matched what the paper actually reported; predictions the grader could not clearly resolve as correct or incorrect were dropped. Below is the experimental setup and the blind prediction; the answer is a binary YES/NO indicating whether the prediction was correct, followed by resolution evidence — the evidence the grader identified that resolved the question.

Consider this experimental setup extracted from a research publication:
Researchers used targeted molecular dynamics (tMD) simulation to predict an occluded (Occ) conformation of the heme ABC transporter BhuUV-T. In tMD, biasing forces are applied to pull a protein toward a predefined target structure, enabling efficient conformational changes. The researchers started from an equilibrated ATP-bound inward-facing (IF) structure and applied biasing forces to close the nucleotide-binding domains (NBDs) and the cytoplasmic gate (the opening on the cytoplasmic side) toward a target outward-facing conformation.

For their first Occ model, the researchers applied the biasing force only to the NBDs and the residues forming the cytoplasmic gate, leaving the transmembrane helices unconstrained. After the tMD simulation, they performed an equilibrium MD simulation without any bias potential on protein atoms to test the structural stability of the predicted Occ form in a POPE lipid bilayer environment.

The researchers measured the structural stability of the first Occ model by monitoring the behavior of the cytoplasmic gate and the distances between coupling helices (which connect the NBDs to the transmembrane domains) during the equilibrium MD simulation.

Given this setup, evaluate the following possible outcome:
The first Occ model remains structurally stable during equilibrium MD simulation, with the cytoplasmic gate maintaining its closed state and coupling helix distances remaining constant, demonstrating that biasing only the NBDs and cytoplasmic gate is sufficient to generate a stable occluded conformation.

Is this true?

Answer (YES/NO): NO